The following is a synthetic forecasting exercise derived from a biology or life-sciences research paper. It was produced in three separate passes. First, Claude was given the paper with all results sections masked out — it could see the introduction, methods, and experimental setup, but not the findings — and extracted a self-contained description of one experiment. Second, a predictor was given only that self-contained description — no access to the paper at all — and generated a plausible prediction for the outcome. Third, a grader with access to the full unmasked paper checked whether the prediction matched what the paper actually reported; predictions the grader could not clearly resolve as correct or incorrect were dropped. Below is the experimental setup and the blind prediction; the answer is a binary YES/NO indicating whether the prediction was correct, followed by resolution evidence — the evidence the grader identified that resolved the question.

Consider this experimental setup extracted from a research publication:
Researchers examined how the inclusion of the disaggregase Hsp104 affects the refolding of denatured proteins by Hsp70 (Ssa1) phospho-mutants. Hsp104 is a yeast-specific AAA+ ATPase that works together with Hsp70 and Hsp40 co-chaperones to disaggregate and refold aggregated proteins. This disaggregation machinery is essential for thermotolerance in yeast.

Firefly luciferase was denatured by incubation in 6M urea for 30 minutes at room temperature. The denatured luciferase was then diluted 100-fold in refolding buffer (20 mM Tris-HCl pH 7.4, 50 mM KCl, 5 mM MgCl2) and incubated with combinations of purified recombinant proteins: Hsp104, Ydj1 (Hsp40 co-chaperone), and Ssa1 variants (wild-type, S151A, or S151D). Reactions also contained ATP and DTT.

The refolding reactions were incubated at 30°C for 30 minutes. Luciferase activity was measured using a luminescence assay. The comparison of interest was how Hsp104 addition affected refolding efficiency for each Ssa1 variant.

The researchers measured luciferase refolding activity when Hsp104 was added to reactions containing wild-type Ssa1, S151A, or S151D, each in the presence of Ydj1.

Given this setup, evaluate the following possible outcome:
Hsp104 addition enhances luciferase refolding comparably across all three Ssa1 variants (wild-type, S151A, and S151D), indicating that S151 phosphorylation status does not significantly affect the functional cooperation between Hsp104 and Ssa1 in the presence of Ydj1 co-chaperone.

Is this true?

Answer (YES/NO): NO